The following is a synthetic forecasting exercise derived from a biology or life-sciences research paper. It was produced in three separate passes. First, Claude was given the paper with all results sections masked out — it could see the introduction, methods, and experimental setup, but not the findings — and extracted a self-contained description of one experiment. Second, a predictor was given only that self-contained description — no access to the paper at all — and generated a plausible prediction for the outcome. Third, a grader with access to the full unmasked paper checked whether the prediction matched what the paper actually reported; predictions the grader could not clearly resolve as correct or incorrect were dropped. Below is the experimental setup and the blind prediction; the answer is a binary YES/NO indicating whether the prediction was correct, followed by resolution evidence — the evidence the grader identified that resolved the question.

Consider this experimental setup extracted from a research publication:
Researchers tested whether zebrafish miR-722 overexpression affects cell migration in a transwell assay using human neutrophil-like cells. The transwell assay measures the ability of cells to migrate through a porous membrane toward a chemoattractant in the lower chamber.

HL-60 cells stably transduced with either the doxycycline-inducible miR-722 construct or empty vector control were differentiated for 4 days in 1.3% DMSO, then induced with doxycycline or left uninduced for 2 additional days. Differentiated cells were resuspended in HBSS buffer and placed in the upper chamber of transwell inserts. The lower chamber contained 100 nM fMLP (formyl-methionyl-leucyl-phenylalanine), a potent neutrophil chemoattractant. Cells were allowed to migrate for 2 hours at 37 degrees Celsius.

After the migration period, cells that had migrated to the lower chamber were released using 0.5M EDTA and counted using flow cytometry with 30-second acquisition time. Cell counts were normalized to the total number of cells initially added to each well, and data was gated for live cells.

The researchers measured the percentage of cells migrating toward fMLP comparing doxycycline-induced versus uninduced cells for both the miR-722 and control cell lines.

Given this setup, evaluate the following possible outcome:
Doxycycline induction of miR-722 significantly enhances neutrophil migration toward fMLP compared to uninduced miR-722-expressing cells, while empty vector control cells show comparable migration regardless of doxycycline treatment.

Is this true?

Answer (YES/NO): NO